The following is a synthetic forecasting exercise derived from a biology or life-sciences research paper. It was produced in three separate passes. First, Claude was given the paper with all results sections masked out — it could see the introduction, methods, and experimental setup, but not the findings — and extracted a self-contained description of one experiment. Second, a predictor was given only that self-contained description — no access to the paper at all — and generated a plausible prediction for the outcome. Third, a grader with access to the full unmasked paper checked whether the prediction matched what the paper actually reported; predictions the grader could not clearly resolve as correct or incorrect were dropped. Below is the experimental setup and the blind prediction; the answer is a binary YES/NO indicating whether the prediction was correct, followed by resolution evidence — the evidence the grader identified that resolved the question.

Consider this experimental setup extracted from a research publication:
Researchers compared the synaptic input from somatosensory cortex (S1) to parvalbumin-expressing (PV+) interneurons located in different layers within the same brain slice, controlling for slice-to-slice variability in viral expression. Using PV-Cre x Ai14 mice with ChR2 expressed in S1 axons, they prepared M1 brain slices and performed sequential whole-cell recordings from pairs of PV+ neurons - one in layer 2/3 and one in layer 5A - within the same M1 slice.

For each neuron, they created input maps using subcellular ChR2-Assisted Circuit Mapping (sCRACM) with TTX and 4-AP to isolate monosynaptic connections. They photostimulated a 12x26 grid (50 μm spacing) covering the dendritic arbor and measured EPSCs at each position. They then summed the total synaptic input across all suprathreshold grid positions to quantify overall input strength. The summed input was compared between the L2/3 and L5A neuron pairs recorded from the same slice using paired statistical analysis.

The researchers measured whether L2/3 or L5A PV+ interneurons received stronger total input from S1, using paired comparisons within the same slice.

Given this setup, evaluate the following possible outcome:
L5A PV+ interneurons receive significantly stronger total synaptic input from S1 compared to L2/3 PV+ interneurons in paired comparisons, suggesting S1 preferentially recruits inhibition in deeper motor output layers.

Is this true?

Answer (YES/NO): NO